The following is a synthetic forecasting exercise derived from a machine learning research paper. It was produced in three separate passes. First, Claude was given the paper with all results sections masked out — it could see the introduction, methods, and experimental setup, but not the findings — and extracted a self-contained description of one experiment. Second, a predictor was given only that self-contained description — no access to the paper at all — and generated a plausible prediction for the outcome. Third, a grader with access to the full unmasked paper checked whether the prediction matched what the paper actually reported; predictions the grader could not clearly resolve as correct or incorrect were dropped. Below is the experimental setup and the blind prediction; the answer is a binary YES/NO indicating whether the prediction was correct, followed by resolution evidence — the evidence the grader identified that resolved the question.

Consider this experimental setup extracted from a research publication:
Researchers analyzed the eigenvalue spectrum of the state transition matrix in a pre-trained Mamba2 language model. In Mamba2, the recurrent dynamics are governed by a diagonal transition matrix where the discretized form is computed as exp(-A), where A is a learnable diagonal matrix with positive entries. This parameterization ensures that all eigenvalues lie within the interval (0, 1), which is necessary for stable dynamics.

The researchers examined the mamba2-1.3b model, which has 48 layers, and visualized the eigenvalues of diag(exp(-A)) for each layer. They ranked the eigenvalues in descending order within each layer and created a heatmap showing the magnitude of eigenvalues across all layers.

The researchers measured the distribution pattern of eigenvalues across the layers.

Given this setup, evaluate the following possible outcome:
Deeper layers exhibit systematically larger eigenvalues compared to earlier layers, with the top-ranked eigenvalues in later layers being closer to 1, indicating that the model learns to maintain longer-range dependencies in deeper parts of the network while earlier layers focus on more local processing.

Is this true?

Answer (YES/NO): NO